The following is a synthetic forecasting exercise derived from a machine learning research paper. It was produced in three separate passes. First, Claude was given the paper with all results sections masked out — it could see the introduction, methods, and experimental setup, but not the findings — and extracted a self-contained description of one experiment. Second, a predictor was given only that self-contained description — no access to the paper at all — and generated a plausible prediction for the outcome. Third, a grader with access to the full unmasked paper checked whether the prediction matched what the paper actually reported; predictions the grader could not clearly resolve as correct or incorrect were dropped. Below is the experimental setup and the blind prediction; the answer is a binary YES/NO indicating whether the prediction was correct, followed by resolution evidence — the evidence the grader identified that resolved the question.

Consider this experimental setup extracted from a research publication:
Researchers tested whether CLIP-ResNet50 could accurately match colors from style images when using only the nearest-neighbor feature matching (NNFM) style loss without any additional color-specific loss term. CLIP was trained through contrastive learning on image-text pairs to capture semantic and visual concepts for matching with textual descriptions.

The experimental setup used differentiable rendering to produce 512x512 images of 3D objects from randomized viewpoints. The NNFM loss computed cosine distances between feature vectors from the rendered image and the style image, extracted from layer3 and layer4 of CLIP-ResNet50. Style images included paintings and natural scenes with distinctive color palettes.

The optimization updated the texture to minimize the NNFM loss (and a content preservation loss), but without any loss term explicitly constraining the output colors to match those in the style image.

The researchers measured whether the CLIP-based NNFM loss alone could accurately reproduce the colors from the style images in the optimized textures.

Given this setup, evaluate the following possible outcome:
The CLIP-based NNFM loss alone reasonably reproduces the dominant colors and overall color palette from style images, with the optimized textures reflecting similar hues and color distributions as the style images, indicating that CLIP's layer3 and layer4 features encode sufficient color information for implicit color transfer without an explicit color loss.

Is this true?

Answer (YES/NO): NO